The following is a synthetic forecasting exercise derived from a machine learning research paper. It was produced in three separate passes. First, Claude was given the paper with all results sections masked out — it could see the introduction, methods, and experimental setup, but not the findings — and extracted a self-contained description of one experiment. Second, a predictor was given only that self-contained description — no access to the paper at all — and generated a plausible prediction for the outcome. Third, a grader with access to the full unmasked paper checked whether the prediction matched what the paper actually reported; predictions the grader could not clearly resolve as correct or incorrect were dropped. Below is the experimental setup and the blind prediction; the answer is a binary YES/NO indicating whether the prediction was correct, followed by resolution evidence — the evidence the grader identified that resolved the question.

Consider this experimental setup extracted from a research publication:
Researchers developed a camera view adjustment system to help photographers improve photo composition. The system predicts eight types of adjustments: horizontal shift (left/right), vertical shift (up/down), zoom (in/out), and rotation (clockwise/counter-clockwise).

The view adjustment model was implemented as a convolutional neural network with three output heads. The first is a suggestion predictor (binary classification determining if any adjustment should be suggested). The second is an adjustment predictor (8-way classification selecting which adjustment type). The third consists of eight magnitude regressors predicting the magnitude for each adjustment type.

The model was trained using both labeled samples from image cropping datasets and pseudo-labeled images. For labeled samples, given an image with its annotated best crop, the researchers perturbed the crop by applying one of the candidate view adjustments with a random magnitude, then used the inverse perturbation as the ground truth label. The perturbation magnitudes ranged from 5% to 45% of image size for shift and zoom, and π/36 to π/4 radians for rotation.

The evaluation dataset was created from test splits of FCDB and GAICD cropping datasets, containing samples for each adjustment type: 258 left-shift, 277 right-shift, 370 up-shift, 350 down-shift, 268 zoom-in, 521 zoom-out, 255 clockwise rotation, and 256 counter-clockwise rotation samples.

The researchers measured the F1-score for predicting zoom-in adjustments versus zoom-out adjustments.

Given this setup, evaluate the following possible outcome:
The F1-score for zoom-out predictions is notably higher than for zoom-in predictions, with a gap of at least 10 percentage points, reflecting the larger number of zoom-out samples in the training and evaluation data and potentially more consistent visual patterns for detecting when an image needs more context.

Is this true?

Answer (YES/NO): YES